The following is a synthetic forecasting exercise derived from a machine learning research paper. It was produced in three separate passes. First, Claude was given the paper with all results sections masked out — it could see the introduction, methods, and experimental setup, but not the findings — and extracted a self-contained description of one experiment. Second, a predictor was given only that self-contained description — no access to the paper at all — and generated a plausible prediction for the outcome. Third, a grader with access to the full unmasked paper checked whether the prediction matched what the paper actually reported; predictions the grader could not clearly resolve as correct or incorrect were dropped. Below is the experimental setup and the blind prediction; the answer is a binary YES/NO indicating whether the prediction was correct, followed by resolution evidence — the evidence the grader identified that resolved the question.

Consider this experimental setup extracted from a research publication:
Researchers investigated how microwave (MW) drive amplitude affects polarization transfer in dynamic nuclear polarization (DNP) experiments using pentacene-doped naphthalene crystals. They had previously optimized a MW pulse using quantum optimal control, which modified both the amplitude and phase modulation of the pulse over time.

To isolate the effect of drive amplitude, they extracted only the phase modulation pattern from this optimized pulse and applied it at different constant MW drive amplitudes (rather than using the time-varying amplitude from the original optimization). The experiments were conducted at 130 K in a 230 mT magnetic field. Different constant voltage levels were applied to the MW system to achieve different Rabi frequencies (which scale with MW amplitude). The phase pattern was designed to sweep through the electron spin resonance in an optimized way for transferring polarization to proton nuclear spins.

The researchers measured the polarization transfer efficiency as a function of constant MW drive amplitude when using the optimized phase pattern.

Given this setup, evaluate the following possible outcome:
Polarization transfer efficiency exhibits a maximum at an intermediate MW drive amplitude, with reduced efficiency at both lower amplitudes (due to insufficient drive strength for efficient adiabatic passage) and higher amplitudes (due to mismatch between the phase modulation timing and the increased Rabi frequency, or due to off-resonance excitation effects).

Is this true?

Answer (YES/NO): NO